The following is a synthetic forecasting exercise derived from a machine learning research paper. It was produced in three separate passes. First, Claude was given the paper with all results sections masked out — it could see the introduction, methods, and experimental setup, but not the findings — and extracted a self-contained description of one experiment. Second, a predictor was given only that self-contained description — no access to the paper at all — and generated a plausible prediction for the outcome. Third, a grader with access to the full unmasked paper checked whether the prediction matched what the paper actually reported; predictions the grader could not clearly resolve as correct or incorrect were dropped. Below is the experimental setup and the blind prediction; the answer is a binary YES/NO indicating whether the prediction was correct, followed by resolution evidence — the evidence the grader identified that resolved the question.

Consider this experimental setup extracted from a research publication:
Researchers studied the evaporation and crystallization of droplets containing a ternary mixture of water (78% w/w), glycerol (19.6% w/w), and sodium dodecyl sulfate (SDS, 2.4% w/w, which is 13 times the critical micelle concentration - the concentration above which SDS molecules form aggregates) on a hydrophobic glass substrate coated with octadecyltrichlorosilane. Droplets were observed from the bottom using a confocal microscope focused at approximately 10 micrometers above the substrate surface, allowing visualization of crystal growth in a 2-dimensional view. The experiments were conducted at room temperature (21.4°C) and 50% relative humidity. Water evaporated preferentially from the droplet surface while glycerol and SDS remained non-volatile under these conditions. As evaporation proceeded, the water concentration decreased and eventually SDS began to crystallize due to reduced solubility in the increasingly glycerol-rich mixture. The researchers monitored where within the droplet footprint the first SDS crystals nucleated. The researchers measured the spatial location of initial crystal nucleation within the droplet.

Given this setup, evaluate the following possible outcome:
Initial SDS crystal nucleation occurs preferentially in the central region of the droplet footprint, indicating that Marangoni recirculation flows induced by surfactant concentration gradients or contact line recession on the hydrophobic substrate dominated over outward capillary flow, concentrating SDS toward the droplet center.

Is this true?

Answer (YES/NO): NO